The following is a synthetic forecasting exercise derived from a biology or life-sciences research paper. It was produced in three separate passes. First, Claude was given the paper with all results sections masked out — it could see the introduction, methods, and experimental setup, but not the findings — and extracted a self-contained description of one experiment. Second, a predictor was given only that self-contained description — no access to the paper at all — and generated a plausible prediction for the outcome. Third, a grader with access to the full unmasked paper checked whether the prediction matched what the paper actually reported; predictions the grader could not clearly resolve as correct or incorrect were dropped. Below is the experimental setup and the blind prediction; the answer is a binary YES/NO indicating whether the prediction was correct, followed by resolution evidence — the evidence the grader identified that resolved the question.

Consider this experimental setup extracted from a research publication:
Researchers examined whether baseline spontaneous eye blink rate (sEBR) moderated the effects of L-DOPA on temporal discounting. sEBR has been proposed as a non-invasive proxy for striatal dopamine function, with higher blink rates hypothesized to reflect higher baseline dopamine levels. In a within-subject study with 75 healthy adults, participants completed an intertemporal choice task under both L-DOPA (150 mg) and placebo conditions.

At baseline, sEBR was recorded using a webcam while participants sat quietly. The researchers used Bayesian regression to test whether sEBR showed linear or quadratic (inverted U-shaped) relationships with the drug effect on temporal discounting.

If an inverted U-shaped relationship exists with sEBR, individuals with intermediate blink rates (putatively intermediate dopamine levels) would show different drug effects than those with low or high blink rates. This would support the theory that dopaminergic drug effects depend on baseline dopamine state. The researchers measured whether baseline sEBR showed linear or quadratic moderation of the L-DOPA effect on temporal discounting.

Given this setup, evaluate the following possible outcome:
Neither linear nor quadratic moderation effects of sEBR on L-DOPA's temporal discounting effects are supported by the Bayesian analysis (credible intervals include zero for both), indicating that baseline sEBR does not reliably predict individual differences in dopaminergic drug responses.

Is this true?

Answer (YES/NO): YES